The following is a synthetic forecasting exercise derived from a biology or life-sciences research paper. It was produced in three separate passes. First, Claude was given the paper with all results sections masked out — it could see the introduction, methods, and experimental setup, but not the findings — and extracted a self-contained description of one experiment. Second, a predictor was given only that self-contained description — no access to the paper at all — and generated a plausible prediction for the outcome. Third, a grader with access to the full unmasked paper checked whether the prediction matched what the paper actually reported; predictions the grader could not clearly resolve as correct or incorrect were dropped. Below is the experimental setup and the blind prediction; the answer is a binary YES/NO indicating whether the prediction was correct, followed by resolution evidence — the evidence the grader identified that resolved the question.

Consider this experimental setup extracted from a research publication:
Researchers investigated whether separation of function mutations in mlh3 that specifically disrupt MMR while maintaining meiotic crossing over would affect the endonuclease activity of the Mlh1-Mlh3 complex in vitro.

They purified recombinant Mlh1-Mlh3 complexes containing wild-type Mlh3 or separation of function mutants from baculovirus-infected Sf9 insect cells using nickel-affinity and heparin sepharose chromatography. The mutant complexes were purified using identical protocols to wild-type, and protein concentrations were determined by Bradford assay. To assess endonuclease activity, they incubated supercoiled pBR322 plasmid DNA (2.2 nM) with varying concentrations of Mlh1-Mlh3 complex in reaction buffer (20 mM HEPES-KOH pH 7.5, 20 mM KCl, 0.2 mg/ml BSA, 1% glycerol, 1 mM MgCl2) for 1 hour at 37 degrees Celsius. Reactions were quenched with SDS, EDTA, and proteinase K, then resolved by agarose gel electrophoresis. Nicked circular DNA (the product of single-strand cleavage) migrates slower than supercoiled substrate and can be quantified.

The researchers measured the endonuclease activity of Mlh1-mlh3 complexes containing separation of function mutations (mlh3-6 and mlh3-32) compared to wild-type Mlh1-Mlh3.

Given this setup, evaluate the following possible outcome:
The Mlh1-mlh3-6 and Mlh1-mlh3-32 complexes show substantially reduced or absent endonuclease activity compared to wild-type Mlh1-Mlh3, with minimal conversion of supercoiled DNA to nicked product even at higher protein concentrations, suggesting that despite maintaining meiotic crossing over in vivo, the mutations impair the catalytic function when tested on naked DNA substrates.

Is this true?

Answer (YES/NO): NO